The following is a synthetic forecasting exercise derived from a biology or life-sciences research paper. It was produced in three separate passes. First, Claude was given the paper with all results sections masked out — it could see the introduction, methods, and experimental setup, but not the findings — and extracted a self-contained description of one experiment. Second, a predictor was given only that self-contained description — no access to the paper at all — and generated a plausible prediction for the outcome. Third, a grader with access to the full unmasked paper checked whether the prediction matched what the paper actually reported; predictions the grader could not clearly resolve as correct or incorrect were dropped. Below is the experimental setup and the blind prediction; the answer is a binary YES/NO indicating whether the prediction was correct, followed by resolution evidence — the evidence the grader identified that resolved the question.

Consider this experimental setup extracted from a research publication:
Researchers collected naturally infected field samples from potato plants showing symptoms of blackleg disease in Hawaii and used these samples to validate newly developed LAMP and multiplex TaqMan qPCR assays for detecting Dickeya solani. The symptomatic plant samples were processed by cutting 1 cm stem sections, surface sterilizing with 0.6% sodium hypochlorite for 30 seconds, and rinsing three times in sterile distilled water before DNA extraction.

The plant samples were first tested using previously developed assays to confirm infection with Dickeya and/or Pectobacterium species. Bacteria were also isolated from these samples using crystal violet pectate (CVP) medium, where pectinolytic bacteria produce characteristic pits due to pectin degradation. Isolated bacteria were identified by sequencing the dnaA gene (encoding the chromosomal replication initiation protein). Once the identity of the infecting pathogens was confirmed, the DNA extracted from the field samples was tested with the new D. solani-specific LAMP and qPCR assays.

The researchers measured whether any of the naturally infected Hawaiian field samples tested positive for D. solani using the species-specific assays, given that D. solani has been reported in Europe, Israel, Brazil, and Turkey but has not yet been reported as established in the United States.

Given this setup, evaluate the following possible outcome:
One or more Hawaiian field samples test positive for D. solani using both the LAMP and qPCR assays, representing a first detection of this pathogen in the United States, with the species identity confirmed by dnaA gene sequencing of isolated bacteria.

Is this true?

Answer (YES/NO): NO